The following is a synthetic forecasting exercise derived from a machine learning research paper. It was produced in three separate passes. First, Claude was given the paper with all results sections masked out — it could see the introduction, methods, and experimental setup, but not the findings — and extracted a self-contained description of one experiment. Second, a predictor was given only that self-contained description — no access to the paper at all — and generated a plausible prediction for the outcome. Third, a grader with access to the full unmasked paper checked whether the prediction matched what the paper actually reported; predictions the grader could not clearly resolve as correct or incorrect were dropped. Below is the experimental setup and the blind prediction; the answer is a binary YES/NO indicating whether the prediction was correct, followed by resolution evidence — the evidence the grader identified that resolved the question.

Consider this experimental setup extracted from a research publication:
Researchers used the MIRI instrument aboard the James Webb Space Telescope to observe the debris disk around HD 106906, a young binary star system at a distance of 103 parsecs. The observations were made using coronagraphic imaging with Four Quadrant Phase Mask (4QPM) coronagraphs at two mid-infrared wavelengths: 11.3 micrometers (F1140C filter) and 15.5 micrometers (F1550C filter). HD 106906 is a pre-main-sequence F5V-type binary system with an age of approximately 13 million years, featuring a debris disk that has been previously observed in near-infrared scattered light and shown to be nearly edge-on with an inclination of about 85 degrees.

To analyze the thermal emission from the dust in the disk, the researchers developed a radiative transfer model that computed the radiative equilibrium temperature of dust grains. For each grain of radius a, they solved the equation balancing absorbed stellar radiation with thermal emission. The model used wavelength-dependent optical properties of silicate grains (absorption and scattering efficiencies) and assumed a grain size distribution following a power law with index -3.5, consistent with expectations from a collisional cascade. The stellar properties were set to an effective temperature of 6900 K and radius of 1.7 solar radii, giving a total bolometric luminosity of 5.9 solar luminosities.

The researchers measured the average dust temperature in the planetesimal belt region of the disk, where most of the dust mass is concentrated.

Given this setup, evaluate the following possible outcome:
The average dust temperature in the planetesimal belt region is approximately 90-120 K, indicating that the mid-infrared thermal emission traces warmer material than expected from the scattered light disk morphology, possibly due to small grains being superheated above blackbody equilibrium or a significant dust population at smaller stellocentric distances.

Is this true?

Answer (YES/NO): NO